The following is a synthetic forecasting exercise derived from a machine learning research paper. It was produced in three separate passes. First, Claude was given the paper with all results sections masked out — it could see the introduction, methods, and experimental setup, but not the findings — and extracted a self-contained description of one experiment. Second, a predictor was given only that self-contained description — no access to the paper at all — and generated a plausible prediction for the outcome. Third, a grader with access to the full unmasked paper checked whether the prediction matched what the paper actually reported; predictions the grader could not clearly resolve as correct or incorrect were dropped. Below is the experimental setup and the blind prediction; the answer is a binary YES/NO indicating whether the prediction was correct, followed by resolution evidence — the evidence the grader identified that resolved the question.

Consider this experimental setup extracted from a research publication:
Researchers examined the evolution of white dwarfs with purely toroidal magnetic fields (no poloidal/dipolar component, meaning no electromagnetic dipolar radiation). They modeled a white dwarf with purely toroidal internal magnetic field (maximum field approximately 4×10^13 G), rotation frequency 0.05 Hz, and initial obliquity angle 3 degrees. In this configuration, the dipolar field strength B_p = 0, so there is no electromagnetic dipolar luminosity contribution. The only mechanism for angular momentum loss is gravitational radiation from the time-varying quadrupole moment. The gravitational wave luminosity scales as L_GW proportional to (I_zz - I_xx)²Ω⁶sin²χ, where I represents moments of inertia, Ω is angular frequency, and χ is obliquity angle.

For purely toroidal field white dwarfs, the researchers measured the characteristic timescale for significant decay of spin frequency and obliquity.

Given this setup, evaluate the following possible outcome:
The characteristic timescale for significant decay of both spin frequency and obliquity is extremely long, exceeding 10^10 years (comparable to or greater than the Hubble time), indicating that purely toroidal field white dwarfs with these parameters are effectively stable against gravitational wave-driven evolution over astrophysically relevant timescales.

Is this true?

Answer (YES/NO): NO